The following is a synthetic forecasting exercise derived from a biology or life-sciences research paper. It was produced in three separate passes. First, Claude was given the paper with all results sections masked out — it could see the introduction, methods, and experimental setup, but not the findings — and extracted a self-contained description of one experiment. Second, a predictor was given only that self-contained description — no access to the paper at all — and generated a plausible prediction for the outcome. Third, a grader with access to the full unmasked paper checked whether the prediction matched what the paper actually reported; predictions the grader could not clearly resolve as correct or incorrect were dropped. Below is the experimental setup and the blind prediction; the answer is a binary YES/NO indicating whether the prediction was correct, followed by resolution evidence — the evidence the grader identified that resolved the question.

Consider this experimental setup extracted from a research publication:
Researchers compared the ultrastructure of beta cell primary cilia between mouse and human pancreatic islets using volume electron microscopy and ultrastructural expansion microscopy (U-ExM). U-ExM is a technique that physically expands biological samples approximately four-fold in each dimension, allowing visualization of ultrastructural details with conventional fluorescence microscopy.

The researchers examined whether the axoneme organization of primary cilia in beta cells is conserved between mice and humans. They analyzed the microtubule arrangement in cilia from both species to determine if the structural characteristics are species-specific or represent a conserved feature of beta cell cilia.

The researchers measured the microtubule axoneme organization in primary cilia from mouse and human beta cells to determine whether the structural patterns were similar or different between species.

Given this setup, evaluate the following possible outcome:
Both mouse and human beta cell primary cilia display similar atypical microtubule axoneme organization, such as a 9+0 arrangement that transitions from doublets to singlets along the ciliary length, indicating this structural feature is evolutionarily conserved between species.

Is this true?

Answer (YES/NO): YES